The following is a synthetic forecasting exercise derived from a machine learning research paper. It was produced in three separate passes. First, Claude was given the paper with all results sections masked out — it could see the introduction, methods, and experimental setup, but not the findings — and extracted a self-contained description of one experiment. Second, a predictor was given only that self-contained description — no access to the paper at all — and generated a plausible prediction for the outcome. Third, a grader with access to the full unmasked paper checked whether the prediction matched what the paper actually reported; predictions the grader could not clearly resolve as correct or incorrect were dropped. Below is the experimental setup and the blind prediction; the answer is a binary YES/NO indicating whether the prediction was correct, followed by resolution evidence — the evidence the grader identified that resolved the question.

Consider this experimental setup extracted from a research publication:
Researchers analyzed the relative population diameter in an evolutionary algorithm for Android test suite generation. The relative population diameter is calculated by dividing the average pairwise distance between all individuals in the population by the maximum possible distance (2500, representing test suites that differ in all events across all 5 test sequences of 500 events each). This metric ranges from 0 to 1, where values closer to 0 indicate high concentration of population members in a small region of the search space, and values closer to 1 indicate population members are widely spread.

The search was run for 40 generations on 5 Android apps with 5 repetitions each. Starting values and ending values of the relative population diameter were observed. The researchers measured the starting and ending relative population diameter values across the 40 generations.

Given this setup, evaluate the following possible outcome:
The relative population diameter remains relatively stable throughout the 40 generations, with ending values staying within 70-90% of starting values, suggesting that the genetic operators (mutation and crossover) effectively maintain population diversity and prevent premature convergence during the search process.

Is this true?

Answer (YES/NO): NO